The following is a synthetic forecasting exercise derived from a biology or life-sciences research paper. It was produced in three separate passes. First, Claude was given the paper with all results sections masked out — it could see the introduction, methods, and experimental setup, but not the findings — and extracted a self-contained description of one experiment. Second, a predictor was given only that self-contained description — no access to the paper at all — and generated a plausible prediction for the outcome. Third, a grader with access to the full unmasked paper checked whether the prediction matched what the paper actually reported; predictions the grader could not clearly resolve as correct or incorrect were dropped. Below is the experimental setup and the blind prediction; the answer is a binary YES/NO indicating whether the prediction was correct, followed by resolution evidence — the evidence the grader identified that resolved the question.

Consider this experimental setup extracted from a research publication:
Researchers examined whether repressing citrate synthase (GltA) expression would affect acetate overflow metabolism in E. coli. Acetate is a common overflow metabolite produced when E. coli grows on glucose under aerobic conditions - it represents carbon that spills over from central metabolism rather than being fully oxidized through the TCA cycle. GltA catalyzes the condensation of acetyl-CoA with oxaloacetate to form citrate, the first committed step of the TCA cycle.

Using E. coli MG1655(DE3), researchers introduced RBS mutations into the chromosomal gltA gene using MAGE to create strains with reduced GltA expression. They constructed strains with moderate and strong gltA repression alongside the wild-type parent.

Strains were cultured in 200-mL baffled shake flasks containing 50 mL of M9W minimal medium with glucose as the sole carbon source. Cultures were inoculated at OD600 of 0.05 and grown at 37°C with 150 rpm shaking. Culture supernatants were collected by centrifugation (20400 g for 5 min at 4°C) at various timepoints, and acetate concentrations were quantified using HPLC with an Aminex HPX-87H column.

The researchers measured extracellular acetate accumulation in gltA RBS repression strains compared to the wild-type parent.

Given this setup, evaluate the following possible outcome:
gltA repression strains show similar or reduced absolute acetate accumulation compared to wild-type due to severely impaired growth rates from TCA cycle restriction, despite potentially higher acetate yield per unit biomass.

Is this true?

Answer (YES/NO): NO